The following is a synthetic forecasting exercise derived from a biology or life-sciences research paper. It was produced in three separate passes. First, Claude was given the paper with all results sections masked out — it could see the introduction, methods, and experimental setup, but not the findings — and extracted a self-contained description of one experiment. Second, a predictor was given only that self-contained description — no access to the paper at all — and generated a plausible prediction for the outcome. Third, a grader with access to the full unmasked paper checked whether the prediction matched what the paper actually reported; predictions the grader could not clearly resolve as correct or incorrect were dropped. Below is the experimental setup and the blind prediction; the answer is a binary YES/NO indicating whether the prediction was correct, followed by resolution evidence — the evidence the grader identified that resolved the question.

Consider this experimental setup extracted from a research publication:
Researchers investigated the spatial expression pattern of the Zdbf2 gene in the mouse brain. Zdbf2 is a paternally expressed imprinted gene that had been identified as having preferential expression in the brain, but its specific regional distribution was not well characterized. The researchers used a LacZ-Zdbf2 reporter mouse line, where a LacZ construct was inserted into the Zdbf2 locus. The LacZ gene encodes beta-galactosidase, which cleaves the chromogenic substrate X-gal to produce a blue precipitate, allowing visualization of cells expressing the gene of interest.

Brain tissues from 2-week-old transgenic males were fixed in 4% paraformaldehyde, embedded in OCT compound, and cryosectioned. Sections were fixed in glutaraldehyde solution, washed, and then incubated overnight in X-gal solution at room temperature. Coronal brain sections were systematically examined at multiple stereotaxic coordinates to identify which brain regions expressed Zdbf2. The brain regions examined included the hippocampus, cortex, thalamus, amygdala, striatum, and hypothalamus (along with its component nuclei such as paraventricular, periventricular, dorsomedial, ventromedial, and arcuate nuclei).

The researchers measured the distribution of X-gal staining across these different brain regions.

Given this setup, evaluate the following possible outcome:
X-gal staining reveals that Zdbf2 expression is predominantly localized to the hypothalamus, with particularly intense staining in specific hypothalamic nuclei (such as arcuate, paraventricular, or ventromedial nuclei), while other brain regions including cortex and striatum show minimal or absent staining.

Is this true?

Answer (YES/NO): YES